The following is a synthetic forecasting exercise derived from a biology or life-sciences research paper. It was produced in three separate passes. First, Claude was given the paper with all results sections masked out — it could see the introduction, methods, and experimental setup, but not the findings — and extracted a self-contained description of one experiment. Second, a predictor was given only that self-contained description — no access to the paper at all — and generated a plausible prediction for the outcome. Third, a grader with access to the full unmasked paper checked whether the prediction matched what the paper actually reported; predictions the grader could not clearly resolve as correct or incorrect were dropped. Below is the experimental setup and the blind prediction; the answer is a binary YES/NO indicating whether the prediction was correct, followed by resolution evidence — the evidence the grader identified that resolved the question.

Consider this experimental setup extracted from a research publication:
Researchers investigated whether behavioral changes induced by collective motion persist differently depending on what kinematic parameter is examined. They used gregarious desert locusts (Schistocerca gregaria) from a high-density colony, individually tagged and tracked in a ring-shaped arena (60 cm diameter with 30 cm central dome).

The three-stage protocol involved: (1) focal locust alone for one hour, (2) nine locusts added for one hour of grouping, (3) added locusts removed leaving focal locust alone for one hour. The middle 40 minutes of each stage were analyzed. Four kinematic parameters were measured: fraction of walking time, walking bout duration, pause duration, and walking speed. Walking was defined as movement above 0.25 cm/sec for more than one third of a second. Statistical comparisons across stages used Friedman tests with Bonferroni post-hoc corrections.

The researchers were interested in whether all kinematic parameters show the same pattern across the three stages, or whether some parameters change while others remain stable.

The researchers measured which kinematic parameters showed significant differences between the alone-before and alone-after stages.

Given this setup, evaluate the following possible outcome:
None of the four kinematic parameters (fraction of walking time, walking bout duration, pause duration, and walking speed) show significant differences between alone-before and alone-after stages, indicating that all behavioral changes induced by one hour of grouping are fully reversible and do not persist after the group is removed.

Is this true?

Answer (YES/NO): NO